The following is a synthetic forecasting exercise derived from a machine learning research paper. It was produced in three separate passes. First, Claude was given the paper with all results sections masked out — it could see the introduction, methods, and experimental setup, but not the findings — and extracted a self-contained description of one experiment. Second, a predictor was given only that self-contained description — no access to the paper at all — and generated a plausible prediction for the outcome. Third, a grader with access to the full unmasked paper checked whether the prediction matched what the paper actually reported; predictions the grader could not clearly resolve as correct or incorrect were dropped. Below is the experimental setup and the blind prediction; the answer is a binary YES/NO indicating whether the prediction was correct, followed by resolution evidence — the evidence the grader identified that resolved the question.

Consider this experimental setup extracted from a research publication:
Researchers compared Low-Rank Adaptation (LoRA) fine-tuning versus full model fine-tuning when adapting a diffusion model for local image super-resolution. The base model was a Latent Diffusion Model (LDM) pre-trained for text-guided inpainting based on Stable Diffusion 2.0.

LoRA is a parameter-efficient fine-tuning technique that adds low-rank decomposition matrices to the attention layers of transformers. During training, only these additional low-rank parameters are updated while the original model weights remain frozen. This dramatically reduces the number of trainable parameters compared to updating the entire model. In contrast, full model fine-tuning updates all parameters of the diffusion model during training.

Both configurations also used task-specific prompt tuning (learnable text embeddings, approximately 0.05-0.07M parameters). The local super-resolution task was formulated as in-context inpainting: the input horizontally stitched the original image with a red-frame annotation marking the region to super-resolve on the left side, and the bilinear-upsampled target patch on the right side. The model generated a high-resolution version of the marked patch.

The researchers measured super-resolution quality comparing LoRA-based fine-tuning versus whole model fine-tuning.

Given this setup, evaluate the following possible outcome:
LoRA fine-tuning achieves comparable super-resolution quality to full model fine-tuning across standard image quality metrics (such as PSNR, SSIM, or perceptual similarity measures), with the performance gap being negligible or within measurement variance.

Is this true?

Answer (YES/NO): YES